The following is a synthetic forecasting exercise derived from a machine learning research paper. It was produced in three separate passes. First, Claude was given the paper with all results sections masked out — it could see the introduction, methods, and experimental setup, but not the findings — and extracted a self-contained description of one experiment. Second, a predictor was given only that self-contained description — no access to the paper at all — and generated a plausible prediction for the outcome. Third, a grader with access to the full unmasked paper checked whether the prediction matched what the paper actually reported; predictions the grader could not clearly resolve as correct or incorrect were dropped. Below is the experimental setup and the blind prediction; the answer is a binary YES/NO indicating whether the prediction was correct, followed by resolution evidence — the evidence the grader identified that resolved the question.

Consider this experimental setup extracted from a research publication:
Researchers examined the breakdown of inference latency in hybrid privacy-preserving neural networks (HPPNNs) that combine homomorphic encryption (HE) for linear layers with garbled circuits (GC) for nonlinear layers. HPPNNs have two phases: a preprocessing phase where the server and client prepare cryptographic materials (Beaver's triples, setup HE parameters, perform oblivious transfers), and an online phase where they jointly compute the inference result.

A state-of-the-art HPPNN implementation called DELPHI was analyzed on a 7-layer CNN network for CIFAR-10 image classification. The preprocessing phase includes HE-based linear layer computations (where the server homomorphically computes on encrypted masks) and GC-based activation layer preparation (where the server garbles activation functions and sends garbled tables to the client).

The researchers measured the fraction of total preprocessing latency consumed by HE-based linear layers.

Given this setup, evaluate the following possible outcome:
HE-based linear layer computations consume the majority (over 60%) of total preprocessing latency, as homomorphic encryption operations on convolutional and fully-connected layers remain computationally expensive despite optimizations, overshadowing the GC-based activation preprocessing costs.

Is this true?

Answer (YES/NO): YES